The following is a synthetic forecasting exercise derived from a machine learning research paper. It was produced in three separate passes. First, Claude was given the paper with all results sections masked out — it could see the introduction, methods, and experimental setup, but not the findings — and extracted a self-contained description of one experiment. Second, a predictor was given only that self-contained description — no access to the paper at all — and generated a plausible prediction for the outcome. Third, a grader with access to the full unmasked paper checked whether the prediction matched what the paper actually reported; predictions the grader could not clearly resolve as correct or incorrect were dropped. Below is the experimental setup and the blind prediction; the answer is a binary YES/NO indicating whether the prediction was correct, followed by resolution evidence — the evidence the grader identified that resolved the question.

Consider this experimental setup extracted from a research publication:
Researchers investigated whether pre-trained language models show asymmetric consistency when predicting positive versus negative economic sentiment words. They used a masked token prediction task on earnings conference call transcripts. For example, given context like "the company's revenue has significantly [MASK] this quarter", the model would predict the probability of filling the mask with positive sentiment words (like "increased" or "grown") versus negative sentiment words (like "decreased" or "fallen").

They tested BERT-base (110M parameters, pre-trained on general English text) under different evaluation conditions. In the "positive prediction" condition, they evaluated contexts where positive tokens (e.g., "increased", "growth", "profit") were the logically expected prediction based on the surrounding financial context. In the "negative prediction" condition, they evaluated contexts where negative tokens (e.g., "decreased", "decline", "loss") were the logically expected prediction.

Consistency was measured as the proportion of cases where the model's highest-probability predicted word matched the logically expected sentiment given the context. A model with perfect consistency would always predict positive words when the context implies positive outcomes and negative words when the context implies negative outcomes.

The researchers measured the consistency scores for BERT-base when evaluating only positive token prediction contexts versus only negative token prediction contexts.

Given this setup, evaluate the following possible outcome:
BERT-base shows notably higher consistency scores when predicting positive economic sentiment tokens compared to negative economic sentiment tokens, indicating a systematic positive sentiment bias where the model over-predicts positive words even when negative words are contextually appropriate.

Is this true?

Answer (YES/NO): YES